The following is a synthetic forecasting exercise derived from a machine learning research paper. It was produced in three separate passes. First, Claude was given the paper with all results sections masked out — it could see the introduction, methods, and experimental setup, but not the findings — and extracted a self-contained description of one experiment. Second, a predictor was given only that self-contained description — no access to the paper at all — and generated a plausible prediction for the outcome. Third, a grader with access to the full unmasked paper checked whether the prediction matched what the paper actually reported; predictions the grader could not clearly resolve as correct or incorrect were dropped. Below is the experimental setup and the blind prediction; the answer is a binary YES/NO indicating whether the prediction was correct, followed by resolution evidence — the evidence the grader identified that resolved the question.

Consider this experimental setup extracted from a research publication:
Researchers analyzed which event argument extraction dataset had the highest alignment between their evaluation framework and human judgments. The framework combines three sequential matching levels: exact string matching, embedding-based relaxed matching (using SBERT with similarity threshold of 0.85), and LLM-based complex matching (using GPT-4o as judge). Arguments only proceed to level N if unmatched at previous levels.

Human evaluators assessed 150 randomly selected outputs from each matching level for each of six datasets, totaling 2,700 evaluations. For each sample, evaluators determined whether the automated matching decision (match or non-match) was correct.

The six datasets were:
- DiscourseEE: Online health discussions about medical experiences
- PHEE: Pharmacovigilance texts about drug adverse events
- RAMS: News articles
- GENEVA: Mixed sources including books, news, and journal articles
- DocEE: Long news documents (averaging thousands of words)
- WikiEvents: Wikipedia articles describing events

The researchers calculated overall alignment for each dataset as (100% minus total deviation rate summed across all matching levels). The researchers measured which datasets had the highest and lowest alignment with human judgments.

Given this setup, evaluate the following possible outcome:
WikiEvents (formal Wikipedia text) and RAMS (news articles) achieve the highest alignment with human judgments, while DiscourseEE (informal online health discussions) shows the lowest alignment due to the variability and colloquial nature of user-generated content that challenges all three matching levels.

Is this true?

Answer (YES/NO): NO